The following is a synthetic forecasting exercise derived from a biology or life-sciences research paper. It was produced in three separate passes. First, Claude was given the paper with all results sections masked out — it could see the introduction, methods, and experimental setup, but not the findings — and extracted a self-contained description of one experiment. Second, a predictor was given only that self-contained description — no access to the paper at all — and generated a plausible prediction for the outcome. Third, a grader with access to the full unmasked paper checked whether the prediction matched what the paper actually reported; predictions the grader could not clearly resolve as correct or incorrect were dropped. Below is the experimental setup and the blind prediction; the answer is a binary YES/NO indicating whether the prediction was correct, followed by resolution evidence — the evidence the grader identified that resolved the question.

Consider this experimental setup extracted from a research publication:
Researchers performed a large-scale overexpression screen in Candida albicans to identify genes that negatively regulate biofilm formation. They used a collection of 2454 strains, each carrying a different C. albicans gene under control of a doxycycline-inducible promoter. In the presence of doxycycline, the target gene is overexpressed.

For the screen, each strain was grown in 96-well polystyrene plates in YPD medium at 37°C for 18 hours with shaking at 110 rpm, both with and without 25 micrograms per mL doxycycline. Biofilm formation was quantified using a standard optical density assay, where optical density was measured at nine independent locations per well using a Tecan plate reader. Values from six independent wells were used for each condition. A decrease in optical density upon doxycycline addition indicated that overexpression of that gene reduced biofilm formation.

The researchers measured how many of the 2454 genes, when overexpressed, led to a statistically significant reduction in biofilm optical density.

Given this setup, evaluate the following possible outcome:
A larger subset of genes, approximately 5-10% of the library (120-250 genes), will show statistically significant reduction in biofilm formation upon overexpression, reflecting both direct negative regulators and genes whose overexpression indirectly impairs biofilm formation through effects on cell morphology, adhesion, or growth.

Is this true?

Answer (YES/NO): NO